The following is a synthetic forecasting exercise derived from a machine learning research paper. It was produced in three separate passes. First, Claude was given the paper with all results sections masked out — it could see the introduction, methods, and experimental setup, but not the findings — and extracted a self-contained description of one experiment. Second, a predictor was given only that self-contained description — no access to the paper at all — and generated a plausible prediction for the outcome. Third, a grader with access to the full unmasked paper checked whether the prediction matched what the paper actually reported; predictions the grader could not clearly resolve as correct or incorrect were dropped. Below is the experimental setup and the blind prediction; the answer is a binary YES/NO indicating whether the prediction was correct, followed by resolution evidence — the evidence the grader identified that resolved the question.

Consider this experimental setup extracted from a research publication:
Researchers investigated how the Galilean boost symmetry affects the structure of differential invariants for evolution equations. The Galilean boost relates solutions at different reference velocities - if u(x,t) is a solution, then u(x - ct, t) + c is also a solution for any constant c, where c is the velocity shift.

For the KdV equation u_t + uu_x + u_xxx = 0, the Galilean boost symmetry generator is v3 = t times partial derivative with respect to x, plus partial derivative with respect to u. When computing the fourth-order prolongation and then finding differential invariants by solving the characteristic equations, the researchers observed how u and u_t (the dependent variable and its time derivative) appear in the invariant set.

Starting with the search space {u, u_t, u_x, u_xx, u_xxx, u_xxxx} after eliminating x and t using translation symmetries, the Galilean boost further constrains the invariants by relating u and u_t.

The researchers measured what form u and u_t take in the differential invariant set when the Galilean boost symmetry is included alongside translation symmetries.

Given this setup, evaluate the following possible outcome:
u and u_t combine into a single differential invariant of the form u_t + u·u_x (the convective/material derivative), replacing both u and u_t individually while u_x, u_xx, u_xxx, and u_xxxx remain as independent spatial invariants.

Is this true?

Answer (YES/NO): YES